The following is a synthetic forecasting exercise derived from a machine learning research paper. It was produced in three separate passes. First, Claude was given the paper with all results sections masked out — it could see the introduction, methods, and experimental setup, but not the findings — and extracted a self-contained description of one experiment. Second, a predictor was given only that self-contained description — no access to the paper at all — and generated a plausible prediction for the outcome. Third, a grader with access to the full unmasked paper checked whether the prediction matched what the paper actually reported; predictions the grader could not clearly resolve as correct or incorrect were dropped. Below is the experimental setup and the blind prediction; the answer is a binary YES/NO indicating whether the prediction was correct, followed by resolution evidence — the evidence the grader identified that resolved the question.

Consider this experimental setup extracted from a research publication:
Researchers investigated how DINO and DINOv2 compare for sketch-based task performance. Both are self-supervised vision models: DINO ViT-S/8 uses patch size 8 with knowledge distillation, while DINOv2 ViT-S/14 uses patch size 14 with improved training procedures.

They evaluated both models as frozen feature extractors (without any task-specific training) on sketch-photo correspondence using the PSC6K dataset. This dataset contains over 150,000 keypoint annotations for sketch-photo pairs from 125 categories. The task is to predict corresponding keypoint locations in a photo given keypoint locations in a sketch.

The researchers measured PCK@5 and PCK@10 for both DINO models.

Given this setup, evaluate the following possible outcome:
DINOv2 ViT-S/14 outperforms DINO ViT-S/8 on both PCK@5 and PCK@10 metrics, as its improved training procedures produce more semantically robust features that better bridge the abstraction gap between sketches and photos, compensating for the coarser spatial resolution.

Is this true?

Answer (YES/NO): YES